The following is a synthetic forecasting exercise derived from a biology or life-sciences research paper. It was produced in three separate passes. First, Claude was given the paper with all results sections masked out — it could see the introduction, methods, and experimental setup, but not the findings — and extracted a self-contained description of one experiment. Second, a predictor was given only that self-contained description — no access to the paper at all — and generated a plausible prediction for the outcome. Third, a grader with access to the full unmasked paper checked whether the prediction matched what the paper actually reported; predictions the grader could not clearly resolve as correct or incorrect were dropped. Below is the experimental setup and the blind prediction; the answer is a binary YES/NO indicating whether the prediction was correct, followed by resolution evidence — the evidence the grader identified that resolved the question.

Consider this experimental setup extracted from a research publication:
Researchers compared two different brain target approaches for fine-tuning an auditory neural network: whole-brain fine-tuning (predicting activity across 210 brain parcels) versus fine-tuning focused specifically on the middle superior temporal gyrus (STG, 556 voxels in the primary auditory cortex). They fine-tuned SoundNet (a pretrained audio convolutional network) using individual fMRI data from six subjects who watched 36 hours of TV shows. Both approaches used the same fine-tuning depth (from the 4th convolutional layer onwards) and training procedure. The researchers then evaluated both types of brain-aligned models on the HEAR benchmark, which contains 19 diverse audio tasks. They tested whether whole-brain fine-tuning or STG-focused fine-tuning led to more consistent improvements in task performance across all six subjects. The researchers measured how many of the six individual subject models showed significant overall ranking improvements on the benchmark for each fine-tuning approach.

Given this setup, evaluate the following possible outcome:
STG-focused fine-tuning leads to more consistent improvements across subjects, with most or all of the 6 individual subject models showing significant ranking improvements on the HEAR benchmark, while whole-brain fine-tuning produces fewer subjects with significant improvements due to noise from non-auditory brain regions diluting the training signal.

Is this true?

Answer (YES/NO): NO